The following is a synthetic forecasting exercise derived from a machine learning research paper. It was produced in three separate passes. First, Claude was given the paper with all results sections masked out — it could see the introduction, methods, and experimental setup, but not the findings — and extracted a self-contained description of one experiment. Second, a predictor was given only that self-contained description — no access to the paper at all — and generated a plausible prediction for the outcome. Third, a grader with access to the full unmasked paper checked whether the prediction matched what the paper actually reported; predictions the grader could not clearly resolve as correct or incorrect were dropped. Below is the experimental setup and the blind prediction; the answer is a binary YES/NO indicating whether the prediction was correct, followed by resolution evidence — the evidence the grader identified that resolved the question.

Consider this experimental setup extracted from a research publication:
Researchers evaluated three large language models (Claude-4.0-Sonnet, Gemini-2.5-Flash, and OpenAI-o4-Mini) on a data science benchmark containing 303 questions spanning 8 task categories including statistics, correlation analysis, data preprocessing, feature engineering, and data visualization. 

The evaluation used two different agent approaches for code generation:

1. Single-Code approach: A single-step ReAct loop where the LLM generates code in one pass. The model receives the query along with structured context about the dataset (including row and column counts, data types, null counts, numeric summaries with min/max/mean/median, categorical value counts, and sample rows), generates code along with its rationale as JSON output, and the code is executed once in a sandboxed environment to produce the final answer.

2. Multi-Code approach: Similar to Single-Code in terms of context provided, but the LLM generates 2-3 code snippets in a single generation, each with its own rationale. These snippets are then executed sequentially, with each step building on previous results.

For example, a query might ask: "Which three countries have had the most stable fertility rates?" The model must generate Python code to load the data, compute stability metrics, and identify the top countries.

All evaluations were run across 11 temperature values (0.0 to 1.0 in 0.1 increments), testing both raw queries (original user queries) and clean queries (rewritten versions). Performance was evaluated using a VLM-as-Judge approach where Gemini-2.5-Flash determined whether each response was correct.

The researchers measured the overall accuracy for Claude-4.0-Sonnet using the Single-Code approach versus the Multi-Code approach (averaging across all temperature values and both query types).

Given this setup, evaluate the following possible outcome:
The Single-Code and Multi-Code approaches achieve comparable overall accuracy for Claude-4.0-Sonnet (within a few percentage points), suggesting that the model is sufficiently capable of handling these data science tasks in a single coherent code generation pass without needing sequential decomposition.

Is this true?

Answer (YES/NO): NO